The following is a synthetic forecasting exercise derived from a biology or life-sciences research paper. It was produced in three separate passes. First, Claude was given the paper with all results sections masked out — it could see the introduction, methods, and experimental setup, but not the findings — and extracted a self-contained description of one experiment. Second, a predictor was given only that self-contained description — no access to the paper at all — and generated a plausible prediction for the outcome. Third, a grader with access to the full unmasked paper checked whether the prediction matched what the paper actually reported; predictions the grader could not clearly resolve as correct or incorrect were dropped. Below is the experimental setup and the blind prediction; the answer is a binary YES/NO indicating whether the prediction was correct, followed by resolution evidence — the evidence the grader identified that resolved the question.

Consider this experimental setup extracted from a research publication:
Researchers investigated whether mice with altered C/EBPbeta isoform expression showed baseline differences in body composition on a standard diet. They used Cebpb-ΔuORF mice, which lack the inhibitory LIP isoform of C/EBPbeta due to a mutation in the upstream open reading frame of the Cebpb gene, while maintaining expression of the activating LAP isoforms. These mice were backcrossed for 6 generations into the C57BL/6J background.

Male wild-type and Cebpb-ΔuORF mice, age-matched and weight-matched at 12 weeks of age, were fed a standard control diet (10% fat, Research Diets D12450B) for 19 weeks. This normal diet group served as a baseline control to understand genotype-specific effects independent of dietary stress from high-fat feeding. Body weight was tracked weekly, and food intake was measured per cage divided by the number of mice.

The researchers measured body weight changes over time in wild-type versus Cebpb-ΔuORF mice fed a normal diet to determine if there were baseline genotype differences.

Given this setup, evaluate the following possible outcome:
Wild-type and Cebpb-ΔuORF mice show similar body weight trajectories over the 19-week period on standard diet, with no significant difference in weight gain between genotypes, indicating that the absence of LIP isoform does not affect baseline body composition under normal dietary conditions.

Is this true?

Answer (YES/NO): NO